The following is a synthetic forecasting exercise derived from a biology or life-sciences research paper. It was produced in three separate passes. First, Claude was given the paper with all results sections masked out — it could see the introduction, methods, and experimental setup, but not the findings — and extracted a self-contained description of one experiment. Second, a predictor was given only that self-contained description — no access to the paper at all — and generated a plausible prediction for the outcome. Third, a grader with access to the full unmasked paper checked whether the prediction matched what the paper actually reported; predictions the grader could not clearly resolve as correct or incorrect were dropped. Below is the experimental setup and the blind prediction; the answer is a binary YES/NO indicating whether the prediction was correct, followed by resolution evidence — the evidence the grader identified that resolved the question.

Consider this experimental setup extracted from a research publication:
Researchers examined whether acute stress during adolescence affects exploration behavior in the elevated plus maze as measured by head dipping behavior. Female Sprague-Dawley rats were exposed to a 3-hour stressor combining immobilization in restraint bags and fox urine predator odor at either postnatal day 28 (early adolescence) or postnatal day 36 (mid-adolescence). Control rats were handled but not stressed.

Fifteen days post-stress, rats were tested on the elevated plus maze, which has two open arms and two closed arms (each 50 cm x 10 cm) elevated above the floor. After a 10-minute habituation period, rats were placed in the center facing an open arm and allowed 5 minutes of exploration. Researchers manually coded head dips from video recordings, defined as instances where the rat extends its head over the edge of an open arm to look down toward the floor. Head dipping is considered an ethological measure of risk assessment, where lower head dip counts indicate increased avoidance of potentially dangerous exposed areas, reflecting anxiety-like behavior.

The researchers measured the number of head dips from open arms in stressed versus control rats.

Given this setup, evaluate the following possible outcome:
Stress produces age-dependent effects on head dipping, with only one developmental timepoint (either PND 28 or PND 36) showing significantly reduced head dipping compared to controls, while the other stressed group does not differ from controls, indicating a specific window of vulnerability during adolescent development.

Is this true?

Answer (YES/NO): YES